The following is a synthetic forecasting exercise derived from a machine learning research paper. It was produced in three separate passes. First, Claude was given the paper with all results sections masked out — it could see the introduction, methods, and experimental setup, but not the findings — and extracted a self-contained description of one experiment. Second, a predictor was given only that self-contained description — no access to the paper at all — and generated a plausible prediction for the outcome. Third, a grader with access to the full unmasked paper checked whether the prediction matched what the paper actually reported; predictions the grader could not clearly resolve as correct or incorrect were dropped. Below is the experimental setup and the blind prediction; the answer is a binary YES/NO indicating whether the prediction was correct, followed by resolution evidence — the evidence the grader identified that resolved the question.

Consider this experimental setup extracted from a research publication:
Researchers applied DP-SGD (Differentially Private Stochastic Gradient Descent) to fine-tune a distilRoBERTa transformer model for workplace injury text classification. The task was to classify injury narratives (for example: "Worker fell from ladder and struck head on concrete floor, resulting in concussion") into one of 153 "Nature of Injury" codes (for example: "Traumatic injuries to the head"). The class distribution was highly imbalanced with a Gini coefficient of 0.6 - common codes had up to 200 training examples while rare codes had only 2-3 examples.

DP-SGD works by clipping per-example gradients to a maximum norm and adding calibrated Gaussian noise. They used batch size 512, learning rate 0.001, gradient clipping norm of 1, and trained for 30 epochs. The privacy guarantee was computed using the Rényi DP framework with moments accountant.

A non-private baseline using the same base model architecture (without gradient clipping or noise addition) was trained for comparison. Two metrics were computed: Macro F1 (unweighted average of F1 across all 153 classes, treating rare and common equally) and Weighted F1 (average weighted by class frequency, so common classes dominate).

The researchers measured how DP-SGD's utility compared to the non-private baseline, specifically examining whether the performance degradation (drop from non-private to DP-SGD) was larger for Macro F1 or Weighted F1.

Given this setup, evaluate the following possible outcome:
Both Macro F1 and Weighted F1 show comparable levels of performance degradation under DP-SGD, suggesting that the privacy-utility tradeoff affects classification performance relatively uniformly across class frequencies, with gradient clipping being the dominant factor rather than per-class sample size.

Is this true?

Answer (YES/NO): NO